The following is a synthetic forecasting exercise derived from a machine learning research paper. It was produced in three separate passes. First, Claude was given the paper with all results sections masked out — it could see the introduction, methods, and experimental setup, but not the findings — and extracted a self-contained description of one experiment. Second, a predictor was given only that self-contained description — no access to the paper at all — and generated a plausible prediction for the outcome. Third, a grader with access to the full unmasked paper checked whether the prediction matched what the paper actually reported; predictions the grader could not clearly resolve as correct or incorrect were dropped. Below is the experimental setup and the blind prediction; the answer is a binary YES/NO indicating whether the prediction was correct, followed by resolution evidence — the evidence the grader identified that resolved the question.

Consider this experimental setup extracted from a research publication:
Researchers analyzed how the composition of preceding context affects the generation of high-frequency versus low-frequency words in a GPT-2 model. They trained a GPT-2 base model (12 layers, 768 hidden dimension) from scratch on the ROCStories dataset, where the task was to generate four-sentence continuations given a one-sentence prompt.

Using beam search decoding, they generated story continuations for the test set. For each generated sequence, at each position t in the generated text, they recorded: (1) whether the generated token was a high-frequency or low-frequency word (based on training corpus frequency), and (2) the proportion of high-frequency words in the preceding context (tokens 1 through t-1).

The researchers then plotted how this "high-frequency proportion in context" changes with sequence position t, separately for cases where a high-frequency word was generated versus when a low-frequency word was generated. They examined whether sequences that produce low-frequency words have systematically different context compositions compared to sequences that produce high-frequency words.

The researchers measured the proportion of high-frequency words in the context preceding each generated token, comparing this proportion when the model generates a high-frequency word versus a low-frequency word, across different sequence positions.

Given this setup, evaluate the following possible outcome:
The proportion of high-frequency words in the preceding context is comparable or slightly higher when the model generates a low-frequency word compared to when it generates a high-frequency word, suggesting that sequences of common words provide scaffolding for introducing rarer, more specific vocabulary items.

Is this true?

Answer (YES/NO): NO